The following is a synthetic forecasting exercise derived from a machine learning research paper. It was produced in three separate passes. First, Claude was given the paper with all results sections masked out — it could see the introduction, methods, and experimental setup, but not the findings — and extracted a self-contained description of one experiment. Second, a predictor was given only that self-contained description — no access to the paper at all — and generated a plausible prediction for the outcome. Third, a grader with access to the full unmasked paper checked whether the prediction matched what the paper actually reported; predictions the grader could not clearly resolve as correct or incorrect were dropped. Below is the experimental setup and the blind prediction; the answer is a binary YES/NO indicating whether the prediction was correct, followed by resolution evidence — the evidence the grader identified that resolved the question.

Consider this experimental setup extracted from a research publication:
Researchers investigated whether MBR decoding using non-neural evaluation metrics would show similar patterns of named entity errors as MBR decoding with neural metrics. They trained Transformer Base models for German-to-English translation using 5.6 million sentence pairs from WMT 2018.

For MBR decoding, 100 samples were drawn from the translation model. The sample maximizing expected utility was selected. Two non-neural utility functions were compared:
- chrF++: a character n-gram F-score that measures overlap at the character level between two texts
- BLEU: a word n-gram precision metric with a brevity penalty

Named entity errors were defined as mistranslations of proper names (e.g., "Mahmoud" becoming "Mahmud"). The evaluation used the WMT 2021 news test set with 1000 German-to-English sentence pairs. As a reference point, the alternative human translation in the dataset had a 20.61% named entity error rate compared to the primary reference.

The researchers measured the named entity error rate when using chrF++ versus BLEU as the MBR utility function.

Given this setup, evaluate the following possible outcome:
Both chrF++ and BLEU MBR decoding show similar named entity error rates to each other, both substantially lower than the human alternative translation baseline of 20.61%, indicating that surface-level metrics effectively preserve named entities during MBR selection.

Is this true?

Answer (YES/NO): NO